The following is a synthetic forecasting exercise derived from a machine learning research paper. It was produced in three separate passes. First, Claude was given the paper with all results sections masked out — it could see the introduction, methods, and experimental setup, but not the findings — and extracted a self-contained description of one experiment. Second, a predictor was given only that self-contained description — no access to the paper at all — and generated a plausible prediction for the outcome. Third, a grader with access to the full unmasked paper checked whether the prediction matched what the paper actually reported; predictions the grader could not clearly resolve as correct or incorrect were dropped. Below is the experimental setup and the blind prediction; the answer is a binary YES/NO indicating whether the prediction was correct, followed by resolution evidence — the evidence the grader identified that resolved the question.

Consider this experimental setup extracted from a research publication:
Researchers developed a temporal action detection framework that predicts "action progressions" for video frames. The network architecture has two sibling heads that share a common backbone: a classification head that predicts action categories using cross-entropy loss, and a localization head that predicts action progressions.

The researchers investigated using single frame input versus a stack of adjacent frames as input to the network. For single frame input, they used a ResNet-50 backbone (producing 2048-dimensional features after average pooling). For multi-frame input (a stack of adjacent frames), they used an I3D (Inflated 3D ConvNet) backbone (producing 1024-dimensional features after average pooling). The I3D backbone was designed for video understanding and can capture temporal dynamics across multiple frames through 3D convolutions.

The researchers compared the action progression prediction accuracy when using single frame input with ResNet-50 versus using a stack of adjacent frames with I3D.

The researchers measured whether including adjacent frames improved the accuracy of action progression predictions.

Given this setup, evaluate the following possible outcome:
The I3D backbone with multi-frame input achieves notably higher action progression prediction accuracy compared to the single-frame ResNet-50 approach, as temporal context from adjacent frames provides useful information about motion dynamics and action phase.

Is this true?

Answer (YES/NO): YES